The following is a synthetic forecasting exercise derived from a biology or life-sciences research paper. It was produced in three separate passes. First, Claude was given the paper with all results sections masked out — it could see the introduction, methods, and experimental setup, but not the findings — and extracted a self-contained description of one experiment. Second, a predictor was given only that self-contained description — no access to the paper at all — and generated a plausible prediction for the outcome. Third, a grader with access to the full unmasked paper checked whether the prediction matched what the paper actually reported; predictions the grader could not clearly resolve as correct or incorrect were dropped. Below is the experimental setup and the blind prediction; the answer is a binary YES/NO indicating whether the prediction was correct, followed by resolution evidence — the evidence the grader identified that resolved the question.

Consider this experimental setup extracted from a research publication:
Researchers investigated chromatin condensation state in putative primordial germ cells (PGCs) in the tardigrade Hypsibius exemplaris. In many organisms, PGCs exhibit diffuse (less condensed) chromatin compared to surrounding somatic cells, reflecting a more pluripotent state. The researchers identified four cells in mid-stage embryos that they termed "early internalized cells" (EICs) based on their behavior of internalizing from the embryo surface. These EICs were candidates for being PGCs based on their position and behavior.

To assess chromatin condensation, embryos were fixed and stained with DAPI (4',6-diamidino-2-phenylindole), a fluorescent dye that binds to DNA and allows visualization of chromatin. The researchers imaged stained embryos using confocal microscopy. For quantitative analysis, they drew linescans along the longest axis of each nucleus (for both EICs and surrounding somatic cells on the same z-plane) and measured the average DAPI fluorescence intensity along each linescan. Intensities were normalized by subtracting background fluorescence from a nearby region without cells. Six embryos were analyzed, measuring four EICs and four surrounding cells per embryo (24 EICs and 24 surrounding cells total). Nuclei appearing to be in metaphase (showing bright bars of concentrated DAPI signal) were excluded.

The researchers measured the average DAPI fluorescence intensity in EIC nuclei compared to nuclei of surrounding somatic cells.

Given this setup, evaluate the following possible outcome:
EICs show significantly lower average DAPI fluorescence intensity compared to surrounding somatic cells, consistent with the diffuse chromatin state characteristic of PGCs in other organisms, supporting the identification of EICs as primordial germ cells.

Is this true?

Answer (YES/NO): YES